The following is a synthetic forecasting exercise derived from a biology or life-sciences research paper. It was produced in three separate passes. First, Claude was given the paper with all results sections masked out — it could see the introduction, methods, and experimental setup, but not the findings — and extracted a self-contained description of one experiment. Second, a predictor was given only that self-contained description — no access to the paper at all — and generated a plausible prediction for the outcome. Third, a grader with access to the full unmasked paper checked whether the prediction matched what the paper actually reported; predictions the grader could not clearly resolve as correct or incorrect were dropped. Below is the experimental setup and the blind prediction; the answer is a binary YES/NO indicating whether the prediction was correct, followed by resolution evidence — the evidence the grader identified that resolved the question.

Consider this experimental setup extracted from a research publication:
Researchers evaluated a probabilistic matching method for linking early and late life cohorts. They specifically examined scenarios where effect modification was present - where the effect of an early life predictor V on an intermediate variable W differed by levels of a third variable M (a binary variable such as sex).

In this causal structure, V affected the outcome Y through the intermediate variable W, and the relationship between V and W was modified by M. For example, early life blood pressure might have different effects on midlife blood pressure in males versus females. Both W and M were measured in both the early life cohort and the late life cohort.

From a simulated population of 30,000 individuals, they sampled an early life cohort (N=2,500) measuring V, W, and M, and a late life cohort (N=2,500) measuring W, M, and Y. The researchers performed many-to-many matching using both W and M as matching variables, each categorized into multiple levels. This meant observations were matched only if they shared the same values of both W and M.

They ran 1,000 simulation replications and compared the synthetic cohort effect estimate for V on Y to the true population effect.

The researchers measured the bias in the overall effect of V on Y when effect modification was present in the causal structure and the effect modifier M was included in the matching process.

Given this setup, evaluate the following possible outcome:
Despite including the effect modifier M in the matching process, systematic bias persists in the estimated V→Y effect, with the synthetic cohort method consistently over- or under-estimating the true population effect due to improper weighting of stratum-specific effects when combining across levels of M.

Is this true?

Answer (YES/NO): NO